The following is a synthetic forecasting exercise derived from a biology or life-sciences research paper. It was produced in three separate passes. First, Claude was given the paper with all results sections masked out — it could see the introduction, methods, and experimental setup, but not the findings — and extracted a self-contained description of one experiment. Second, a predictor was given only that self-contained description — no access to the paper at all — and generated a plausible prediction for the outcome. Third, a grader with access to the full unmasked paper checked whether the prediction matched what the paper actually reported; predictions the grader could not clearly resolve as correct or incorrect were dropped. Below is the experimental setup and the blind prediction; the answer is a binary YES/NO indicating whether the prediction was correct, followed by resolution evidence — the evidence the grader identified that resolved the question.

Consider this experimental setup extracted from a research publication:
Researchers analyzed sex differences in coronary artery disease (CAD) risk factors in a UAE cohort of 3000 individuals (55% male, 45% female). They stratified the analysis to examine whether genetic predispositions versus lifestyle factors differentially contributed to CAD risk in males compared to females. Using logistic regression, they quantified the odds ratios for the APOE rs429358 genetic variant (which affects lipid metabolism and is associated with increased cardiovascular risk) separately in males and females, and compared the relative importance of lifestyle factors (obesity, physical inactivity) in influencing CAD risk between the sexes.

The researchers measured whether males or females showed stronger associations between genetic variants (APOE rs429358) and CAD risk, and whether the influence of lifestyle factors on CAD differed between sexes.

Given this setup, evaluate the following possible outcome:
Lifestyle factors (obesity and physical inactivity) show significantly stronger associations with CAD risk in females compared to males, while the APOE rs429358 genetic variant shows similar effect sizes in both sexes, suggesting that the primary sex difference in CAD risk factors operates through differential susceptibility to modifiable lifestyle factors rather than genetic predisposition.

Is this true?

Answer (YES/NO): NO